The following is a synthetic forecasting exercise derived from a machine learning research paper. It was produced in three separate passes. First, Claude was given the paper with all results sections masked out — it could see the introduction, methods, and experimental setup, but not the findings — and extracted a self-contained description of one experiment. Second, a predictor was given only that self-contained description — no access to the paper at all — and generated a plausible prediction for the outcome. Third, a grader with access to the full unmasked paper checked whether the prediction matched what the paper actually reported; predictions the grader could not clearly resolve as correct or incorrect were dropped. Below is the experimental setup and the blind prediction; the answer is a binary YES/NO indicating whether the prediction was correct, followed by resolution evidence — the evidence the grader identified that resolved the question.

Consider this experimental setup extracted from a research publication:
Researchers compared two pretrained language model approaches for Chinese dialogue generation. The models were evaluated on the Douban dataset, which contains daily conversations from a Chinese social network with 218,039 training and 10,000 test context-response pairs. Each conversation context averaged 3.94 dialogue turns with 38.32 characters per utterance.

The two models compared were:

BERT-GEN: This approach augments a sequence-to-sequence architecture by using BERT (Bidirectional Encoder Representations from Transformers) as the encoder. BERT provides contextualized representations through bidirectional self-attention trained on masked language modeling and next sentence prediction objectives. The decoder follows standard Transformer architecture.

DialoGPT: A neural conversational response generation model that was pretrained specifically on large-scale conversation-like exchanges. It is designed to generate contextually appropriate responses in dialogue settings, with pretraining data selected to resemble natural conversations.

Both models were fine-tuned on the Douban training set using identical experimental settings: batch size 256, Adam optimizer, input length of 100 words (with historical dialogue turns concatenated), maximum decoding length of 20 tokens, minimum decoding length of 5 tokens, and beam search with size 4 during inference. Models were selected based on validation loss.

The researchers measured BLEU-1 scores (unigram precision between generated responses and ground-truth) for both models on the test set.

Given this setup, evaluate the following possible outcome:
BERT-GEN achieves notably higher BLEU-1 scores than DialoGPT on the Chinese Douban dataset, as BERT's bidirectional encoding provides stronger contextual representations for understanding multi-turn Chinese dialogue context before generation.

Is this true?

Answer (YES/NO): NO